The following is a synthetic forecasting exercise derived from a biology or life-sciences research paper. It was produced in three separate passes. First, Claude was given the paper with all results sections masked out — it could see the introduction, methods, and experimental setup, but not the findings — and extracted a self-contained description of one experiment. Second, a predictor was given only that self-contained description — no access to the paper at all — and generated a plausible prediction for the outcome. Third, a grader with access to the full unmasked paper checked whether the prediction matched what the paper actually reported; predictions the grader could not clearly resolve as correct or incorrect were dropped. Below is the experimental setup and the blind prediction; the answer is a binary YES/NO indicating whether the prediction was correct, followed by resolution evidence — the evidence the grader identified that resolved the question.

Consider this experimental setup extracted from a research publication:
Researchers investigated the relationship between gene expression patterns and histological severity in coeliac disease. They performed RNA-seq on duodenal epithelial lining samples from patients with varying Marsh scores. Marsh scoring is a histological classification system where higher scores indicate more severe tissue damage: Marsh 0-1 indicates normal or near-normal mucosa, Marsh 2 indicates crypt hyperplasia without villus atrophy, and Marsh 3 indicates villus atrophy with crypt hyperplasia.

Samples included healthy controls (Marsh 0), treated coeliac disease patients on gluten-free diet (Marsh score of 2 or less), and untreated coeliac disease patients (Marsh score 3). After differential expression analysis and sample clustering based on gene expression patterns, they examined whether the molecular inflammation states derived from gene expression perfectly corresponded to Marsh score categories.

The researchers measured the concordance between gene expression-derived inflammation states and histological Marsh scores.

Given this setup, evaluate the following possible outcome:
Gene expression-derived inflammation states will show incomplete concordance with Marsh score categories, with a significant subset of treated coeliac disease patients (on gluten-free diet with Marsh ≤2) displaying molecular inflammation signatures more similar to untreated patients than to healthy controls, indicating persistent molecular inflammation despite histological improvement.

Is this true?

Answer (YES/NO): YES